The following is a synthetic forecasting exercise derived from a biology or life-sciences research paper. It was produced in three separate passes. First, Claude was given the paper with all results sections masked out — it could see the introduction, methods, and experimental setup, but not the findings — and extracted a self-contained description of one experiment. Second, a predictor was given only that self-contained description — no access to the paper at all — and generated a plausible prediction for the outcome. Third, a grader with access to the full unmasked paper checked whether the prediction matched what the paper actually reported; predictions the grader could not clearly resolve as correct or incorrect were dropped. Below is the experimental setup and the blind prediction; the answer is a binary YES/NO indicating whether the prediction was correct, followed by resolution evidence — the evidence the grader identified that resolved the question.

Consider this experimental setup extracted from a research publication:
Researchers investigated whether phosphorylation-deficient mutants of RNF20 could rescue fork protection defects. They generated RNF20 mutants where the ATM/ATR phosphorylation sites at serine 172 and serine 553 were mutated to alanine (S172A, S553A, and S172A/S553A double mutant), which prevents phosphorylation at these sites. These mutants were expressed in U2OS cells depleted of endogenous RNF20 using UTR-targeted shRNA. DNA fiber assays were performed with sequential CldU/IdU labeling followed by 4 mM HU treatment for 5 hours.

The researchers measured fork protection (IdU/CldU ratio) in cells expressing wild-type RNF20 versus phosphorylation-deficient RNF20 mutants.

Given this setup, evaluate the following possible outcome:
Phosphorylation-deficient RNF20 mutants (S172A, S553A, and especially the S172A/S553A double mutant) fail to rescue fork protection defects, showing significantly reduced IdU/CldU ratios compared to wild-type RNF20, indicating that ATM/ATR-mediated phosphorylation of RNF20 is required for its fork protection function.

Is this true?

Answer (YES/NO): YES